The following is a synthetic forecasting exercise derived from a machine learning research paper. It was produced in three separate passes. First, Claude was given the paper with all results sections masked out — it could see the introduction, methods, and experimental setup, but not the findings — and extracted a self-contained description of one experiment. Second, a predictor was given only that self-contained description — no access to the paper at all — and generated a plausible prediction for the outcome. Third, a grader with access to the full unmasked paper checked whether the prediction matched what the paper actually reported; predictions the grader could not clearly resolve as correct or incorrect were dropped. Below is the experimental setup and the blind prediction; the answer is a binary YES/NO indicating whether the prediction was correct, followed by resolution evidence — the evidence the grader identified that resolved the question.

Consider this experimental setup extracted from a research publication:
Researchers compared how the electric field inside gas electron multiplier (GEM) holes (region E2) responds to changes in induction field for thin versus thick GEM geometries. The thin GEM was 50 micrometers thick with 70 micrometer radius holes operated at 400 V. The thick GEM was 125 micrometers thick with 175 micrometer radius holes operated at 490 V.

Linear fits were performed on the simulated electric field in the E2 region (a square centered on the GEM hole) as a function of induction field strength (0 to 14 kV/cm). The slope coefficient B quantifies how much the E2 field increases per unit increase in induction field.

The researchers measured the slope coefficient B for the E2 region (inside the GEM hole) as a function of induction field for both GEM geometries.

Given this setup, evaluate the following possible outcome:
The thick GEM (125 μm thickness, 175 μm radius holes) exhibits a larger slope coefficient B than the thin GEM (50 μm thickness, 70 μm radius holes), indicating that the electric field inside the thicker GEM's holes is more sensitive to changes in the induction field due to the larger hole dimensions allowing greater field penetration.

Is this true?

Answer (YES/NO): YES